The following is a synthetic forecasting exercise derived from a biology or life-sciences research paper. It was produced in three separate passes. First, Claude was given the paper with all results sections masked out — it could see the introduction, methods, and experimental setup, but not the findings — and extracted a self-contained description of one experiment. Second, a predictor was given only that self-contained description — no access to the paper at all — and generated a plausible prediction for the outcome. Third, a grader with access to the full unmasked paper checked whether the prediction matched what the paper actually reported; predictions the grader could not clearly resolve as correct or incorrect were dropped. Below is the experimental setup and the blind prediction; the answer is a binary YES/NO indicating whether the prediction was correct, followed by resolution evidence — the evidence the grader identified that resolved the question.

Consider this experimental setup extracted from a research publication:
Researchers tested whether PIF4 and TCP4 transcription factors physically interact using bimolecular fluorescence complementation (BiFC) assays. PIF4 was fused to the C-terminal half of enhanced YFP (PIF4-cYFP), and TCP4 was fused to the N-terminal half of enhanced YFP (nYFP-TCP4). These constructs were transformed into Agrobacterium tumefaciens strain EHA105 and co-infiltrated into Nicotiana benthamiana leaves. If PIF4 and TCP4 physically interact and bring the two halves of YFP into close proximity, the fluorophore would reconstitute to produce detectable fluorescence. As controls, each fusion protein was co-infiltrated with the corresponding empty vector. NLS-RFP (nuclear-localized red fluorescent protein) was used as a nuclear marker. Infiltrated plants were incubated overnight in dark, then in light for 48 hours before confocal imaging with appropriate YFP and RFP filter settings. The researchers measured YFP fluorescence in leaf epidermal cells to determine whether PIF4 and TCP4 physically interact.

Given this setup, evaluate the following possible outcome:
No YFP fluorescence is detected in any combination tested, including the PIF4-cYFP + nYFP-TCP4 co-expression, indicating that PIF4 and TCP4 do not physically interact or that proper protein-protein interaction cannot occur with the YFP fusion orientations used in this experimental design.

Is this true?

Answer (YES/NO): NO